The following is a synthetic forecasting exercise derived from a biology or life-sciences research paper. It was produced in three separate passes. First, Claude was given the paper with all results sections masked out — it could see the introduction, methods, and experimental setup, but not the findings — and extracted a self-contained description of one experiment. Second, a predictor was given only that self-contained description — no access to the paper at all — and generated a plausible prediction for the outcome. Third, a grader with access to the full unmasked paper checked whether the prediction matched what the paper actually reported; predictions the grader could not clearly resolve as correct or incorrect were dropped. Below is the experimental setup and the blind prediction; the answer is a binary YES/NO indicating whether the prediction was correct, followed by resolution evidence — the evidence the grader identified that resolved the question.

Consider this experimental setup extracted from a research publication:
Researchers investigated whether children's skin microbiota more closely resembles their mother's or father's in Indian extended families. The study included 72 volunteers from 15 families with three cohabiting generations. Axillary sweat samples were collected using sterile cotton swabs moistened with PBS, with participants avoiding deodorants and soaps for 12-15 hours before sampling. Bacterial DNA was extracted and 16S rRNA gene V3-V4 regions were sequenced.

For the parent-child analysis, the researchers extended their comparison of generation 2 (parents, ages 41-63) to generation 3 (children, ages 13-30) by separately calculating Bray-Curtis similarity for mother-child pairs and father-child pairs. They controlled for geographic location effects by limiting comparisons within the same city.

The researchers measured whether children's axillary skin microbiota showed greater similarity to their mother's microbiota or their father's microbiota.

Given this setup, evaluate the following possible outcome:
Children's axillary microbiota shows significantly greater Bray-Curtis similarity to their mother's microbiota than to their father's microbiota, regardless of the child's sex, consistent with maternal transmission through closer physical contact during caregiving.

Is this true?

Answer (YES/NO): NO